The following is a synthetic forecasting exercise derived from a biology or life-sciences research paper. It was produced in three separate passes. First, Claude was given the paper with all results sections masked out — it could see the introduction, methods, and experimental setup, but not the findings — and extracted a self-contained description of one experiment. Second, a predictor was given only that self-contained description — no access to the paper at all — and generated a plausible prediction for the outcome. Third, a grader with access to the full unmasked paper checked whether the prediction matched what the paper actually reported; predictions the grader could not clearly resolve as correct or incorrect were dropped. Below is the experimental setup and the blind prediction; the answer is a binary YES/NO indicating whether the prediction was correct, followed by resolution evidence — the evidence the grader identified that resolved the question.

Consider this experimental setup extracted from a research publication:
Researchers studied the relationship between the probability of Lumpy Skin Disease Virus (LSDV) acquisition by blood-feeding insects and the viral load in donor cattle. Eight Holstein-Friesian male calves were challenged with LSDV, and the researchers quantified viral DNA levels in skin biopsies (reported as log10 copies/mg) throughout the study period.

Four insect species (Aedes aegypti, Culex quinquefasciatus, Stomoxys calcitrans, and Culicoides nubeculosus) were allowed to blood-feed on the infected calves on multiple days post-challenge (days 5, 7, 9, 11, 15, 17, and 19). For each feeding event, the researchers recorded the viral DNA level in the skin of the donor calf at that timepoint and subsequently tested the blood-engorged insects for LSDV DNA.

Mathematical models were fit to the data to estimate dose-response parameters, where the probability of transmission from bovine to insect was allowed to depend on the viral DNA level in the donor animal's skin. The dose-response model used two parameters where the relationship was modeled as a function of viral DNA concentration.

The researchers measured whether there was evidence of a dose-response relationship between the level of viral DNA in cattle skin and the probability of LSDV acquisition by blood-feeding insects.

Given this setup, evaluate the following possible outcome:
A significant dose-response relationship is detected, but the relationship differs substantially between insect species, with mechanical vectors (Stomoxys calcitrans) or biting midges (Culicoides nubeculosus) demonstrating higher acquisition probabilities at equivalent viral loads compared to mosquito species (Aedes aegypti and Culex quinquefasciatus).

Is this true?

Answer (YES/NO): NO